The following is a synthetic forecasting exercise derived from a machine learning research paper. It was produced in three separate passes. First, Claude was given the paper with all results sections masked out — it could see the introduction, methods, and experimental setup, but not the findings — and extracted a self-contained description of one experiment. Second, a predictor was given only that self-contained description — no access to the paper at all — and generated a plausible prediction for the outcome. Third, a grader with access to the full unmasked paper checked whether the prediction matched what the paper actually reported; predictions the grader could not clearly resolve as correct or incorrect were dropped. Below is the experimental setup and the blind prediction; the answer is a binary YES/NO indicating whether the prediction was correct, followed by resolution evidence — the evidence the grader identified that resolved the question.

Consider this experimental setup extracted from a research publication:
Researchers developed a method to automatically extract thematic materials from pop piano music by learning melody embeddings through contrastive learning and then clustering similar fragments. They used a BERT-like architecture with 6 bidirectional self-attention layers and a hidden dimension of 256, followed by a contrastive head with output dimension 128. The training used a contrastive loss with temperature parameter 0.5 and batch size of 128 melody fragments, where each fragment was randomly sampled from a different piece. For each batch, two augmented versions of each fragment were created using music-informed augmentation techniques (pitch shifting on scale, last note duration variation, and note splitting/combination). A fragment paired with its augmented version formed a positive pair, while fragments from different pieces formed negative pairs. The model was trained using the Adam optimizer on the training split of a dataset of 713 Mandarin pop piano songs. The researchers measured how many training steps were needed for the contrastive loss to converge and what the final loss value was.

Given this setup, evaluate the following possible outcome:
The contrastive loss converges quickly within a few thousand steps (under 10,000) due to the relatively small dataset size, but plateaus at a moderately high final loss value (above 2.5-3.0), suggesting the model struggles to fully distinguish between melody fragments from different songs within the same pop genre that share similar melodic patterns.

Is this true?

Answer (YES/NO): NO